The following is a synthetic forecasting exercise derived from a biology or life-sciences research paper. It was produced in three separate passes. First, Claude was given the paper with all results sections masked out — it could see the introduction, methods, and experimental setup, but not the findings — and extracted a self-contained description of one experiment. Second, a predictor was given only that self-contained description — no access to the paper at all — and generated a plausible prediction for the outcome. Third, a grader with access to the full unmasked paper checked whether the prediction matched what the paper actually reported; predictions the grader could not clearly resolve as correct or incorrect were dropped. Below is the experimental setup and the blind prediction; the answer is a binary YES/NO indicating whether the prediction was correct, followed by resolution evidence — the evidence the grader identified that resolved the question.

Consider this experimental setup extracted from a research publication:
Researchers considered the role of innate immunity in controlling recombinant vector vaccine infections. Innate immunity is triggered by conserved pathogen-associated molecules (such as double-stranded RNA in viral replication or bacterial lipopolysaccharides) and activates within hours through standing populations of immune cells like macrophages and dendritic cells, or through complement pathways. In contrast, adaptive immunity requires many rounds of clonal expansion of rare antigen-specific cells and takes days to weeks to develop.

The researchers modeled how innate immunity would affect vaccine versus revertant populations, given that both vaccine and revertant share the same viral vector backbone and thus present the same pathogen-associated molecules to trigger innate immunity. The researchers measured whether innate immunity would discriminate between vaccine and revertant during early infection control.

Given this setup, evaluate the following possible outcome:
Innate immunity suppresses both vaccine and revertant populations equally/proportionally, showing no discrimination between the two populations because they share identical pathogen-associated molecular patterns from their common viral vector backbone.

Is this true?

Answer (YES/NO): YES